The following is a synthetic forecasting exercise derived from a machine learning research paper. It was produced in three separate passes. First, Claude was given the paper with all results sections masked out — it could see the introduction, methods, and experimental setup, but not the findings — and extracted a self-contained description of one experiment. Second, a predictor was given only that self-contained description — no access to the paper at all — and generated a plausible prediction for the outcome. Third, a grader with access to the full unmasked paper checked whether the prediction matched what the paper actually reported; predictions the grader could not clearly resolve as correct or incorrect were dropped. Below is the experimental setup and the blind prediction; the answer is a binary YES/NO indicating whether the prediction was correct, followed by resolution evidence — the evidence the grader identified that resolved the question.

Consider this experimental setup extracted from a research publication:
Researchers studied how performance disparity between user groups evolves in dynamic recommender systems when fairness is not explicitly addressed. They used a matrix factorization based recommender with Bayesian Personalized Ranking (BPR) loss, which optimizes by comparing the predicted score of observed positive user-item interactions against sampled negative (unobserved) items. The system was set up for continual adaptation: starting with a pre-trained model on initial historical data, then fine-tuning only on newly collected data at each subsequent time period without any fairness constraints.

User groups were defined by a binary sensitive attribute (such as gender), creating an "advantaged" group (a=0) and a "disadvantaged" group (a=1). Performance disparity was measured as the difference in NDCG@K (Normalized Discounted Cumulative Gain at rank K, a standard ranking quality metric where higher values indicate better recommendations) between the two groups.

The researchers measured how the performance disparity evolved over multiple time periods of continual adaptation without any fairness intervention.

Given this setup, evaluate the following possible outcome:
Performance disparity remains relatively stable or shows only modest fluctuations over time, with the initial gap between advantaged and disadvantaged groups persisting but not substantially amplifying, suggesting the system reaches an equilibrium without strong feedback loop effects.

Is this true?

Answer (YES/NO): YES